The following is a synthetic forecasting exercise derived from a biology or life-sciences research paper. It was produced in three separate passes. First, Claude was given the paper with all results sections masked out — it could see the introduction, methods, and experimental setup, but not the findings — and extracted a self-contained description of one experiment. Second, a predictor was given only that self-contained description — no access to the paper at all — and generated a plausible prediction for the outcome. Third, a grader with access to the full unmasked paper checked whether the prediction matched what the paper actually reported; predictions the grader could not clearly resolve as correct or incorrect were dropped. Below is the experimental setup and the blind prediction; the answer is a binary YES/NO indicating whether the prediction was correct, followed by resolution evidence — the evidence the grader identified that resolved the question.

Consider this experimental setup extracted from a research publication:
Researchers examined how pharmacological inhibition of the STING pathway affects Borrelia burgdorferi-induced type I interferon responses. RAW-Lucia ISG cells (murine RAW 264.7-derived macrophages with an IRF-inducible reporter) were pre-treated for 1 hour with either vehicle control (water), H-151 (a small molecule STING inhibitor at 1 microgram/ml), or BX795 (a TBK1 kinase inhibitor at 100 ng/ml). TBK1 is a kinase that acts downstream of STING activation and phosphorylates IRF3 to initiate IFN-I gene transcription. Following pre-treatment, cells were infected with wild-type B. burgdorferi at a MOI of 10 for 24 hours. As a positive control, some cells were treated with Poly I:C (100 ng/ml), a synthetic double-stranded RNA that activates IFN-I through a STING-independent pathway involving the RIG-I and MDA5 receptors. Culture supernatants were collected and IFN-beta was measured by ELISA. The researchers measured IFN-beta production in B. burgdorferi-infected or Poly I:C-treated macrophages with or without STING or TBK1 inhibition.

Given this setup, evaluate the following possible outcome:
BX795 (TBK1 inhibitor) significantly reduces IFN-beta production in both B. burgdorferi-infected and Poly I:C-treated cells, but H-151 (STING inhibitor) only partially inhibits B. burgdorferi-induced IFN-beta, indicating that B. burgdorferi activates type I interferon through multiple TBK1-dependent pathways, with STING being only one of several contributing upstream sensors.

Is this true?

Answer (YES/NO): NO